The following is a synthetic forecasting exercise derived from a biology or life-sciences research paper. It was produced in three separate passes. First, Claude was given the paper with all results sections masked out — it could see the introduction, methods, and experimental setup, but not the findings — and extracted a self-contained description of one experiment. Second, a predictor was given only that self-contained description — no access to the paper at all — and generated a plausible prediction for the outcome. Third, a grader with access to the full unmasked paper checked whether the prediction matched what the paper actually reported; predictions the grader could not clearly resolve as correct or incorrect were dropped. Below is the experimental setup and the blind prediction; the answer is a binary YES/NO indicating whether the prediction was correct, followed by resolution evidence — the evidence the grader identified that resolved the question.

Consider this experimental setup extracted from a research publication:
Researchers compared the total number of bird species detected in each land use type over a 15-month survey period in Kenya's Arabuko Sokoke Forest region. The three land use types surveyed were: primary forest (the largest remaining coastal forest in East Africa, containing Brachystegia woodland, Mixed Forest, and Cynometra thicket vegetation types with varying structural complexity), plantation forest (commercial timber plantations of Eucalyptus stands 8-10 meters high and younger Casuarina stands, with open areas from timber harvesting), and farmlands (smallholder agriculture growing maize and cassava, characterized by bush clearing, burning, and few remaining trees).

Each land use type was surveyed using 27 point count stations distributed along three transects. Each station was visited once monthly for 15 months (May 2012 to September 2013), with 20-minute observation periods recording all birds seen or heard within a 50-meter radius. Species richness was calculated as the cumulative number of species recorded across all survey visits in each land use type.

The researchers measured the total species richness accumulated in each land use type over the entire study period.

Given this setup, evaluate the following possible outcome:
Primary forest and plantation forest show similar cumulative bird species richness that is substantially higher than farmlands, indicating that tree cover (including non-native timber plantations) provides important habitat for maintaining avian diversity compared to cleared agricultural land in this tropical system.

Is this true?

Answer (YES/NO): NO